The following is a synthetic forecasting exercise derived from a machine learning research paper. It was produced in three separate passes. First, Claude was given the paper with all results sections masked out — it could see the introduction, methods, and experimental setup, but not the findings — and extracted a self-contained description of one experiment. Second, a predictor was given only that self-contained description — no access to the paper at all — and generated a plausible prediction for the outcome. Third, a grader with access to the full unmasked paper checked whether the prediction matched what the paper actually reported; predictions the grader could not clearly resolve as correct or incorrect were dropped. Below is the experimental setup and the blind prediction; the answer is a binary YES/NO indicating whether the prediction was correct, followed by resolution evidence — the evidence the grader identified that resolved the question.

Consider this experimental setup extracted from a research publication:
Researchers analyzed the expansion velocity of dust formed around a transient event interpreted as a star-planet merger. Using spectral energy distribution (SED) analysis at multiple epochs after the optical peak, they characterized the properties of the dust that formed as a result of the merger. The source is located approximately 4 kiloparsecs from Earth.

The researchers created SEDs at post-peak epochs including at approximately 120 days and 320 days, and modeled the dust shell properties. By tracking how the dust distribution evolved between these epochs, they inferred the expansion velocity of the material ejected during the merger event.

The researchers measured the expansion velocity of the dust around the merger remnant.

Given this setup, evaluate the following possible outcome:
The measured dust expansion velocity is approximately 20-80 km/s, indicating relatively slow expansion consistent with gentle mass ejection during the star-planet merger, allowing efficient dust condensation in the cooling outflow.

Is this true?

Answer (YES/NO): YES